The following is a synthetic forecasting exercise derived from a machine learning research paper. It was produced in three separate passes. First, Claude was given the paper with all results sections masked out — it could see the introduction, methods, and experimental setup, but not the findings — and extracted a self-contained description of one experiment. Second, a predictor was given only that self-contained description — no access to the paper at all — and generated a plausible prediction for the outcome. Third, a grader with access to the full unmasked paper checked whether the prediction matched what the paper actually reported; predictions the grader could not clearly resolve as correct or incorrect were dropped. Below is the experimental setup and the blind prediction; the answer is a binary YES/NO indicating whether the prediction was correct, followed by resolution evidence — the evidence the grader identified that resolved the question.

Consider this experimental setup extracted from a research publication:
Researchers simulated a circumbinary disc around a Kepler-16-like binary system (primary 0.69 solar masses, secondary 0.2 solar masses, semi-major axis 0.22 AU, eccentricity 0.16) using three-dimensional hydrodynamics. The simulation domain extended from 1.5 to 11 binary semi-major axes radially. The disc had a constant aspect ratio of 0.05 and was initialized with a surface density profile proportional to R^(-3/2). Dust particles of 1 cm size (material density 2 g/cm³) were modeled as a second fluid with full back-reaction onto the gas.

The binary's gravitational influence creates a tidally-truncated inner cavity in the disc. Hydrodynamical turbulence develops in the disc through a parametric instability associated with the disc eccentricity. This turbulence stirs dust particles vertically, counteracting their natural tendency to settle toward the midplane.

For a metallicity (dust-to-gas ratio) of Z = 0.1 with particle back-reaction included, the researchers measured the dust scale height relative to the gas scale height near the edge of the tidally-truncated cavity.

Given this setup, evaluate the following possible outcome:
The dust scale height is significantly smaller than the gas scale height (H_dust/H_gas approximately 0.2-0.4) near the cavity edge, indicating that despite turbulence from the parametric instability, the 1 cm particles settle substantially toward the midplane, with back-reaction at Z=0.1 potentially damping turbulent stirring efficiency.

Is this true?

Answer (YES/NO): NO